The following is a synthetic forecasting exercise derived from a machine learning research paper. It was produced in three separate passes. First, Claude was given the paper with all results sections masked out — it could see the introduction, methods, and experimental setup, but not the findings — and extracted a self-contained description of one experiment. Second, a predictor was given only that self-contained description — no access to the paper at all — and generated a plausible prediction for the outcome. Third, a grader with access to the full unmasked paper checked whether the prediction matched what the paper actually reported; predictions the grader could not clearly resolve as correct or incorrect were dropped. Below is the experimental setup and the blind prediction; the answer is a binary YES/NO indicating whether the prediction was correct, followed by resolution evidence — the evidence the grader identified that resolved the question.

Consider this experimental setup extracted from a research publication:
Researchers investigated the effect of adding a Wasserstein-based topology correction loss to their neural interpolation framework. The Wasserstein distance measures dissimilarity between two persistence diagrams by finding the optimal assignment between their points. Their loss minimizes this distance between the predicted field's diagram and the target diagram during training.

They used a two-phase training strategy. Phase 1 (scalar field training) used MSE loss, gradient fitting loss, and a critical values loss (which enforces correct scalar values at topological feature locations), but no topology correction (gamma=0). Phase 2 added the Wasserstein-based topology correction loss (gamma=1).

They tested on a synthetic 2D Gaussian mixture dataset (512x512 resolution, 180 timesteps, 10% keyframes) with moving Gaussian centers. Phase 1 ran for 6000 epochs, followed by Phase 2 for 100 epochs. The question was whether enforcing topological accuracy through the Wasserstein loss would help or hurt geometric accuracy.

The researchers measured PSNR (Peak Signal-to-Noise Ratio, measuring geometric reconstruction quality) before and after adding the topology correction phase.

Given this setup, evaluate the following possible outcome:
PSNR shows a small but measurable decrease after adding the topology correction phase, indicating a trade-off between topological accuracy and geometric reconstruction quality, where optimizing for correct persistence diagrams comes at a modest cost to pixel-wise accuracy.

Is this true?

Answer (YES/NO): NO